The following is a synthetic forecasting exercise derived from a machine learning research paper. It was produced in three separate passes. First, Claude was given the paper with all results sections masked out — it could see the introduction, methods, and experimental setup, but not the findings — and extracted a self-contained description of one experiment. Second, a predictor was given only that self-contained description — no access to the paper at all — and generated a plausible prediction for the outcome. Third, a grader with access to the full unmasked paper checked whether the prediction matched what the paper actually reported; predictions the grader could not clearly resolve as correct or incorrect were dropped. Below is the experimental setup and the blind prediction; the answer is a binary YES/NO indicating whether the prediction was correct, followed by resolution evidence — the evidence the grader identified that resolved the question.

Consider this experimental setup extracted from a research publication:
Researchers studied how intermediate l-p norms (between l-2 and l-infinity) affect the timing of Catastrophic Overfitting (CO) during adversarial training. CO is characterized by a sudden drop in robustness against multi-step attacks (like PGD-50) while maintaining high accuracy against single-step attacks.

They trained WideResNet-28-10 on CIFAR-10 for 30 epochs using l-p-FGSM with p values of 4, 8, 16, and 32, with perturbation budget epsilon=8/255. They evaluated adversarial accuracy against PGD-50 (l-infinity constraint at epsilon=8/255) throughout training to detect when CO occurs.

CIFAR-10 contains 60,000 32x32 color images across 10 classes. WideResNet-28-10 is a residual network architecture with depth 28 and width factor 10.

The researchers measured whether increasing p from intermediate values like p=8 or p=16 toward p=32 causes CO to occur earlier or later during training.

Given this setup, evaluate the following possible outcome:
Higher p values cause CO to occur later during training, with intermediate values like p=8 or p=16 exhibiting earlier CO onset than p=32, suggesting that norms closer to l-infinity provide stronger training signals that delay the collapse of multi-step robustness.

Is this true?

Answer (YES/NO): NO